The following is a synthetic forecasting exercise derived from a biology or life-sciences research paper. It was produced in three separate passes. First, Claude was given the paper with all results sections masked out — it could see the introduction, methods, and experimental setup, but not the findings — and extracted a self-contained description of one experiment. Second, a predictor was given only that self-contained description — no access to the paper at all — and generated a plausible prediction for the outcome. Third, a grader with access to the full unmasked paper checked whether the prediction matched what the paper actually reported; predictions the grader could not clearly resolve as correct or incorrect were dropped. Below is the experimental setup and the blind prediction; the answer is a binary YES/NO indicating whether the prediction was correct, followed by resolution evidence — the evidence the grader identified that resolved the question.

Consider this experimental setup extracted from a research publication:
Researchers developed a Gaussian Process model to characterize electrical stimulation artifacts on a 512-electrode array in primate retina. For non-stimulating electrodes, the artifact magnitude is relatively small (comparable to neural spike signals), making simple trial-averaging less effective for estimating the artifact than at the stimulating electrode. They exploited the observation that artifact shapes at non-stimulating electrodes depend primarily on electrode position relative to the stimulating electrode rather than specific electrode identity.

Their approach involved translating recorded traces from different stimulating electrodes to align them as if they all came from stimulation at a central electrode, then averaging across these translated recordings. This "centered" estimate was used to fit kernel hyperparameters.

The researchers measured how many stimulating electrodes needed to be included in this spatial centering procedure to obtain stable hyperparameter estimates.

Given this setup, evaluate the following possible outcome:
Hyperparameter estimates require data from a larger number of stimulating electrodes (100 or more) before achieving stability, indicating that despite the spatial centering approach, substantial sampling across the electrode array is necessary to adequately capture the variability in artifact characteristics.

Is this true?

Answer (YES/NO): NO